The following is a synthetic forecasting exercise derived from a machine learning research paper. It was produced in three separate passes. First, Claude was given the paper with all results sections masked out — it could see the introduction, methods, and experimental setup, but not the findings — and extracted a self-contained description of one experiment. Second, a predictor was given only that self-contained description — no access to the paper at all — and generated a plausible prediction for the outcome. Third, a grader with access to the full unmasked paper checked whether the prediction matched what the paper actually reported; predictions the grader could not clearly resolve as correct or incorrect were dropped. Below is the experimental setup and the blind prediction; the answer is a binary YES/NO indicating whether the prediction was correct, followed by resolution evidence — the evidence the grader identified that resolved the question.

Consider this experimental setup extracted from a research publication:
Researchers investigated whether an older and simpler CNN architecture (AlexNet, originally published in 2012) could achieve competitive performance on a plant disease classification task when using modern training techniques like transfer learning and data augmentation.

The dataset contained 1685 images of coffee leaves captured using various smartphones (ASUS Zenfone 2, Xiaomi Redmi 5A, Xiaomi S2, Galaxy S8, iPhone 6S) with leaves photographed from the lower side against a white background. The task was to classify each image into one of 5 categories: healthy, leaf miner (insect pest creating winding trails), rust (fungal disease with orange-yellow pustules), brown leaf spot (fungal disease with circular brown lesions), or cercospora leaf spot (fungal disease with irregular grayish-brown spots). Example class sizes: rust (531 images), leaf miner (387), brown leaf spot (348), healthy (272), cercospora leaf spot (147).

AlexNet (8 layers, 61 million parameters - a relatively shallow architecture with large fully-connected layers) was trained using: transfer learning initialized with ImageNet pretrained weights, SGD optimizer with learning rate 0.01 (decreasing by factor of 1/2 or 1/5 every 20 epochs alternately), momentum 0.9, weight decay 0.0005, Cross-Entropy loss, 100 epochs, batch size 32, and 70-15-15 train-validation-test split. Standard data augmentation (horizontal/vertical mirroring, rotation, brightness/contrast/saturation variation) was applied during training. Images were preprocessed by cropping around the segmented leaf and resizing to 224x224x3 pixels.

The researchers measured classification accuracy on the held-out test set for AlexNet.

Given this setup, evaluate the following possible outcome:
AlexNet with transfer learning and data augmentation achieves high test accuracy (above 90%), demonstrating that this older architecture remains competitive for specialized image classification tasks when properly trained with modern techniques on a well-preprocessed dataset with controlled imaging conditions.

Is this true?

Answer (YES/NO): YES